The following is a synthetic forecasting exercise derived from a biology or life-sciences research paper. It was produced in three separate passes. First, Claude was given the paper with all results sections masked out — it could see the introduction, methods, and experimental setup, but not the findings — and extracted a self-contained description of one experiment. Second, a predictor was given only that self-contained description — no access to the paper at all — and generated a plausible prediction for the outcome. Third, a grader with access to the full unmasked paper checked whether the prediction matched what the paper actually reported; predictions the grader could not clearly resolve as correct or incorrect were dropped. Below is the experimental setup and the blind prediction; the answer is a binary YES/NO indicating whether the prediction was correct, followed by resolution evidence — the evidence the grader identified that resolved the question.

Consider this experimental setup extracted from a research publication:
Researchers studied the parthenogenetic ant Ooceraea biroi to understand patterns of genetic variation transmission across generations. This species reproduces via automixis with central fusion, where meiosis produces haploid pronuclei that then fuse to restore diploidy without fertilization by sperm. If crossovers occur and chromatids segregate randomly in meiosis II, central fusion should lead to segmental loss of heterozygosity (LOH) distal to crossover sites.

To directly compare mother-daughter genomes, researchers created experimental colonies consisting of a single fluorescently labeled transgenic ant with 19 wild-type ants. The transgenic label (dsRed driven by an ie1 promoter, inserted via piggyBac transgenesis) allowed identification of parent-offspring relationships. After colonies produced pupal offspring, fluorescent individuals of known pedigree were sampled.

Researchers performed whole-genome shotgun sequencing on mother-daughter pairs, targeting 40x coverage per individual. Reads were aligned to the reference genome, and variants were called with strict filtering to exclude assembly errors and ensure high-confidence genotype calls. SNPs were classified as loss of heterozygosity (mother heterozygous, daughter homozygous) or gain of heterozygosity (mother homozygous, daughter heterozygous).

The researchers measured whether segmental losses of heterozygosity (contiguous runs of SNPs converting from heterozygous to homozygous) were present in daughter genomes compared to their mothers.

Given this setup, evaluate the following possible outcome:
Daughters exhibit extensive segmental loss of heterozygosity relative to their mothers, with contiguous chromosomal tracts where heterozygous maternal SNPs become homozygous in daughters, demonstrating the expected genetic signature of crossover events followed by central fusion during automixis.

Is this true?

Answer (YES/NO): NO